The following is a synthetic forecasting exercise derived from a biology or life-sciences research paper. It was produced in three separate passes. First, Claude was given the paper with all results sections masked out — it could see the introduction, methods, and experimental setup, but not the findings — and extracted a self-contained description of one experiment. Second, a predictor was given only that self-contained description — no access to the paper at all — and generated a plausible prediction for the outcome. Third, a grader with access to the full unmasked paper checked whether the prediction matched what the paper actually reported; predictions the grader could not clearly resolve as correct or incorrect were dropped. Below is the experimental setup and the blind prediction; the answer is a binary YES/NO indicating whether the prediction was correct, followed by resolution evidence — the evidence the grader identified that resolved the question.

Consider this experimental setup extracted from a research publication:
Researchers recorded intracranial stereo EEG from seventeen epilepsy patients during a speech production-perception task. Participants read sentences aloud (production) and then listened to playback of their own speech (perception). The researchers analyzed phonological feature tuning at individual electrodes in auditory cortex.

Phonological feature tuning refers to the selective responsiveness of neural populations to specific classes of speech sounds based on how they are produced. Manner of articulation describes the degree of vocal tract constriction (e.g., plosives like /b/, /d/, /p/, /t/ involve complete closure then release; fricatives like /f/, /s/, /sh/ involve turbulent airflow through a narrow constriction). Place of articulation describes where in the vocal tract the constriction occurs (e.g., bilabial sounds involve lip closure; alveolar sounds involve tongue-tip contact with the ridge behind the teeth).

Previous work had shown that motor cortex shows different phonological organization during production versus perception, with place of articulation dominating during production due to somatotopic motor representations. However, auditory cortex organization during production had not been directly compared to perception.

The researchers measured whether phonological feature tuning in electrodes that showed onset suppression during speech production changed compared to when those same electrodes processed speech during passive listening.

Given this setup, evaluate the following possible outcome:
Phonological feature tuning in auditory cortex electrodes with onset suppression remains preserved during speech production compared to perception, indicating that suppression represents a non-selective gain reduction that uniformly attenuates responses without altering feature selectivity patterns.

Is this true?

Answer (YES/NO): YES